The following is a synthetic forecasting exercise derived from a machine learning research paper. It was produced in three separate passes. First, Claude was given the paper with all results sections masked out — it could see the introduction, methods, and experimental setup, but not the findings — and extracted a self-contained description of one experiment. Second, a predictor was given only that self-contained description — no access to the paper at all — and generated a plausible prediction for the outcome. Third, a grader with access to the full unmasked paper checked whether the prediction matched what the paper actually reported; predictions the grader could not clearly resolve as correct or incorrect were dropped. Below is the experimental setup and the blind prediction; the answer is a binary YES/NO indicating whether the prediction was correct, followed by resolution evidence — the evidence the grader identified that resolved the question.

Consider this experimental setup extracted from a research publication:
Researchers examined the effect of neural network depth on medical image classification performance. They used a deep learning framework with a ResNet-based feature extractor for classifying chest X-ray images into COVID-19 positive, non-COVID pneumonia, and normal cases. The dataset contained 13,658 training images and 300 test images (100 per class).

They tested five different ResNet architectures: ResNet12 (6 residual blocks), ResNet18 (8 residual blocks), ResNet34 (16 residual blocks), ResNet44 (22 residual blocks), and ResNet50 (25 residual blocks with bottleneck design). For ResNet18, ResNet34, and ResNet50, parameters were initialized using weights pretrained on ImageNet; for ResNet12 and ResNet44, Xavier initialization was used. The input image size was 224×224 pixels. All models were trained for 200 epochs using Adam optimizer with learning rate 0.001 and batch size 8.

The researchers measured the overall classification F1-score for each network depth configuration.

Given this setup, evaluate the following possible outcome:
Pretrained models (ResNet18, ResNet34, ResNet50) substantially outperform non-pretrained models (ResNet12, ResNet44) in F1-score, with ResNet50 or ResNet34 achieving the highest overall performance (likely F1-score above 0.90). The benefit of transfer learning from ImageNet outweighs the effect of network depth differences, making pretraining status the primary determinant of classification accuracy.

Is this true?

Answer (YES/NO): NO